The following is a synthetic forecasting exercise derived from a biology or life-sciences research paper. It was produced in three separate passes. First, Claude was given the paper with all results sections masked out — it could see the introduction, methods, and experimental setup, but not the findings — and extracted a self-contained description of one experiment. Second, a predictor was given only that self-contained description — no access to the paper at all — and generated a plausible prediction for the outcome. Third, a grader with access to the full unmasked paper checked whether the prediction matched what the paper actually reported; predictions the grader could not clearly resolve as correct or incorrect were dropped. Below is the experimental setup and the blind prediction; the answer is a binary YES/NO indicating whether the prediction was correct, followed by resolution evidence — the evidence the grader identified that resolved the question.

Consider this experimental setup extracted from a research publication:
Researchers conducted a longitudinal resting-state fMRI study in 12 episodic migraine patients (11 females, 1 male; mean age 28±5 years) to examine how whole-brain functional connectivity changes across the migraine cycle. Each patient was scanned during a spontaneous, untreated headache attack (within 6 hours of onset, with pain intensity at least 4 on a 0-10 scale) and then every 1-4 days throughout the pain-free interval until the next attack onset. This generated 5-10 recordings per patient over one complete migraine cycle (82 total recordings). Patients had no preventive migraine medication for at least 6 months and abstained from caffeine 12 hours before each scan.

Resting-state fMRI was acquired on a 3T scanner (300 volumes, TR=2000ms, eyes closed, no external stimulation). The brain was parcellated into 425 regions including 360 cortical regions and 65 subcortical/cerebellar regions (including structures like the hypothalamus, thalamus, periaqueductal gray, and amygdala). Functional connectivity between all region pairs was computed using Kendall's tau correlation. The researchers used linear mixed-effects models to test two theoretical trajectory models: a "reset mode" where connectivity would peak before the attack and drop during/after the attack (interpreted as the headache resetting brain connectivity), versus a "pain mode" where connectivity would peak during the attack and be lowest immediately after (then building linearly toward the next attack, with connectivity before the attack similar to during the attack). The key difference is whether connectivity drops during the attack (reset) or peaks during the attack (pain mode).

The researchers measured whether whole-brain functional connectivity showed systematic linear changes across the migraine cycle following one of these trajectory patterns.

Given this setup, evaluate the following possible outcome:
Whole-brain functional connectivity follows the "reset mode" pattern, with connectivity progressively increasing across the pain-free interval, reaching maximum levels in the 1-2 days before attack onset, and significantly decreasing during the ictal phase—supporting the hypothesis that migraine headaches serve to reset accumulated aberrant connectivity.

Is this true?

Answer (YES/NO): YES